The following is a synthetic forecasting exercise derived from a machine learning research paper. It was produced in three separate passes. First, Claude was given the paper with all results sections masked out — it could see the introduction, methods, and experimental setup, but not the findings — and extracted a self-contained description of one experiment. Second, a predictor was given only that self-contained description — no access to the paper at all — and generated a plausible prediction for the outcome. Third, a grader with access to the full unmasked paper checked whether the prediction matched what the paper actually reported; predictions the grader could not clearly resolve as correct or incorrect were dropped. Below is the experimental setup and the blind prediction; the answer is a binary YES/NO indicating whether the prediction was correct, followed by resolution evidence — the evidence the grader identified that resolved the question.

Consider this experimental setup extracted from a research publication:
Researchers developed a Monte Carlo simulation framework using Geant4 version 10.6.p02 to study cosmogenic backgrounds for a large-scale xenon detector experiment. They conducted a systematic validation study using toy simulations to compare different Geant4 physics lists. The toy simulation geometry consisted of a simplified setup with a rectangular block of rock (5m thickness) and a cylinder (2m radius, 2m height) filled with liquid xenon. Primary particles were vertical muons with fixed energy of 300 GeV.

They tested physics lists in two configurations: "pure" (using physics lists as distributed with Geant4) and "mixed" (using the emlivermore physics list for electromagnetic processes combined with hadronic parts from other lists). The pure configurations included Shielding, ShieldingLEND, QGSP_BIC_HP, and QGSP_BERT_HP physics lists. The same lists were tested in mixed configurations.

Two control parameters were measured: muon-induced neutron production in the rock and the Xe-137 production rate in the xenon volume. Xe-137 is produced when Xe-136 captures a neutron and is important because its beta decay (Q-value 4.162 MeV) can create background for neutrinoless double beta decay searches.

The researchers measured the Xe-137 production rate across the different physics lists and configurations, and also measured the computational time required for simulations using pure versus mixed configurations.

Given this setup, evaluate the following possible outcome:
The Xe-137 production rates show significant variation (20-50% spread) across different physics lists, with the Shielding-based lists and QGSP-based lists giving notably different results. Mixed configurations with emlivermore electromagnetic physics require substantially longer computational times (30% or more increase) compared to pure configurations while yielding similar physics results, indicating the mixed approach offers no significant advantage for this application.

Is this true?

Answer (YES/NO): NO